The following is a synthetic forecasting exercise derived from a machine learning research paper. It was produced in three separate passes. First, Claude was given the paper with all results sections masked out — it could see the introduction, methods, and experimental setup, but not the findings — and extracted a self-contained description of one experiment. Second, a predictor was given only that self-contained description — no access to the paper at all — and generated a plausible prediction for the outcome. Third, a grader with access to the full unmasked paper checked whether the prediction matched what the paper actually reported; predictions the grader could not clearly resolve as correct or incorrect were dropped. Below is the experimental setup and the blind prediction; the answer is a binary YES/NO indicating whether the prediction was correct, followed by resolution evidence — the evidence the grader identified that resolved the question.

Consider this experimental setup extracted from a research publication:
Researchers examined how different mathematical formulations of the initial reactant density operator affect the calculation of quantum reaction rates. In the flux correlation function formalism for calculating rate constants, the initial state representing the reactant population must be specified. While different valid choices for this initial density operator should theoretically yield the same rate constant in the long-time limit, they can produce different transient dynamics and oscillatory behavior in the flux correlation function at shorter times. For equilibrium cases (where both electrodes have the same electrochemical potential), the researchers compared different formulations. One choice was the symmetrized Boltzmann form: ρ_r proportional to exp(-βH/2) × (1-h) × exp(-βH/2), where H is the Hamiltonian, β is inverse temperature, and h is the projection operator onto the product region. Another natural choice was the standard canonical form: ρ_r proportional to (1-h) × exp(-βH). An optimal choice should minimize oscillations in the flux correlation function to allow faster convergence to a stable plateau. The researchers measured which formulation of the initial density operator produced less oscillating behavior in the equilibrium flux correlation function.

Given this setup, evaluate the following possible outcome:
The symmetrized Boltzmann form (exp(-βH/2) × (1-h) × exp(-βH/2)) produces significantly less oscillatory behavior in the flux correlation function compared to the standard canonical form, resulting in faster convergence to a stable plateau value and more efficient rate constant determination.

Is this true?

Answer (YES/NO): YES